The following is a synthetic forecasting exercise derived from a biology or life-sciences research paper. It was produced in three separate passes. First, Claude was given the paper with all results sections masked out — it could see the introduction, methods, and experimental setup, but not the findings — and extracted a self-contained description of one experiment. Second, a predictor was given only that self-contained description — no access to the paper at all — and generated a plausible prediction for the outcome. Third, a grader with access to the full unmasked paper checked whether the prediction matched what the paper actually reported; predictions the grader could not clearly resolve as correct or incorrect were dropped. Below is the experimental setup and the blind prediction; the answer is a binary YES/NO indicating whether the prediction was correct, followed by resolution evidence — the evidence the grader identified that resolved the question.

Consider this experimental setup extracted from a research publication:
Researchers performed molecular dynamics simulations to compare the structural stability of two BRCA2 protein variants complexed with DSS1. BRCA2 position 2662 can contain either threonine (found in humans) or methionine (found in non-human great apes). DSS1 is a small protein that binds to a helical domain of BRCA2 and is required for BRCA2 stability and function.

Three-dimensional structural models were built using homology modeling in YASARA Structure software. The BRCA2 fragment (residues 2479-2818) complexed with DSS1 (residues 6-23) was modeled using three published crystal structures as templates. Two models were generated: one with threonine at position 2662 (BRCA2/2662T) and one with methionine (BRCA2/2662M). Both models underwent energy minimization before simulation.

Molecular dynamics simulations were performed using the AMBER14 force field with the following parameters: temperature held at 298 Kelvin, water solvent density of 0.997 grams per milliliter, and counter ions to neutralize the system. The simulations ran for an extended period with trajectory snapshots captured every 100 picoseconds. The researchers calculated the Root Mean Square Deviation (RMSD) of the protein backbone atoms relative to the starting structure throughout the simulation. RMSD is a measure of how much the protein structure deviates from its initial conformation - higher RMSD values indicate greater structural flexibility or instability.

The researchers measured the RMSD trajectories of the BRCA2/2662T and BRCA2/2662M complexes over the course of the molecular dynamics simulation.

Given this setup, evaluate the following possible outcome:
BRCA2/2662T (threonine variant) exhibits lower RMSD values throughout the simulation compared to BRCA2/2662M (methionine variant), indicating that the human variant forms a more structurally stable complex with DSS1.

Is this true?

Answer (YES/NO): NO